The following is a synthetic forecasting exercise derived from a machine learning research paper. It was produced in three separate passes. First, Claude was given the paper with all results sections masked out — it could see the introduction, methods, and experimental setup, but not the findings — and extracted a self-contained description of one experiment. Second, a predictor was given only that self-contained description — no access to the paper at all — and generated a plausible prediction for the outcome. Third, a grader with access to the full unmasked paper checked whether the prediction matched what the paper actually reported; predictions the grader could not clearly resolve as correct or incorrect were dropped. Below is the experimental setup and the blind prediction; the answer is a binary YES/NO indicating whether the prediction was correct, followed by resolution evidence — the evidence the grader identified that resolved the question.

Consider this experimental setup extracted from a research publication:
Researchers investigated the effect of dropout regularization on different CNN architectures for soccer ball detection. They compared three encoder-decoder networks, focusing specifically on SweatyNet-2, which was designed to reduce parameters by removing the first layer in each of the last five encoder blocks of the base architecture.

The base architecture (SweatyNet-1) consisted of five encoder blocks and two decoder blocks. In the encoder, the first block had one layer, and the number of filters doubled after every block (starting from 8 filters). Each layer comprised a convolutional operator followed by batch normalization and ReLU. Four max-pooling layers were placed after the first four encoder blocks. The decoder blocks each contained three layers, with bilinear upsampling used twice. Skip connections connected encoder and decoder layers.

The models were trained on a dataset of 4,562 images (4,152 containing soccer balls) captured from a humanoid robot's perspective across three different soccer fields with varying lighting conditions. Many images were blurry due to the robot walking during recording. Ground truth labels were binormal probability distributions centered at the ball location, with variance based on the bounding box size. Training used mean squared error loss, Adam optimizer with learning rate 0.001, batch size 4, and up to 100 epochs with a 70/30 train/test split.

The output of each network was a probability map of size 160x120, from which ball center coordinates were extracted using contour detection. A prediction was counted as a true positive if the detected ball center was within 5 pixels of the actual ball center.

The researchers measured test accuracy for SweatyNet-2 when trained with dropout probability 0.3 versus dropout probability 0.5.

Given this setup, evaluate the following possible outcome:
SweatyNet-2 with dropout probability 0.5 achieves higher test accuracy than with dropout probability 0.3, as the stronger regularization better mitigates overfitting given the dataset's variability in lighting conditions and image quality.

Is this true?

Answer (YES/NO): NO